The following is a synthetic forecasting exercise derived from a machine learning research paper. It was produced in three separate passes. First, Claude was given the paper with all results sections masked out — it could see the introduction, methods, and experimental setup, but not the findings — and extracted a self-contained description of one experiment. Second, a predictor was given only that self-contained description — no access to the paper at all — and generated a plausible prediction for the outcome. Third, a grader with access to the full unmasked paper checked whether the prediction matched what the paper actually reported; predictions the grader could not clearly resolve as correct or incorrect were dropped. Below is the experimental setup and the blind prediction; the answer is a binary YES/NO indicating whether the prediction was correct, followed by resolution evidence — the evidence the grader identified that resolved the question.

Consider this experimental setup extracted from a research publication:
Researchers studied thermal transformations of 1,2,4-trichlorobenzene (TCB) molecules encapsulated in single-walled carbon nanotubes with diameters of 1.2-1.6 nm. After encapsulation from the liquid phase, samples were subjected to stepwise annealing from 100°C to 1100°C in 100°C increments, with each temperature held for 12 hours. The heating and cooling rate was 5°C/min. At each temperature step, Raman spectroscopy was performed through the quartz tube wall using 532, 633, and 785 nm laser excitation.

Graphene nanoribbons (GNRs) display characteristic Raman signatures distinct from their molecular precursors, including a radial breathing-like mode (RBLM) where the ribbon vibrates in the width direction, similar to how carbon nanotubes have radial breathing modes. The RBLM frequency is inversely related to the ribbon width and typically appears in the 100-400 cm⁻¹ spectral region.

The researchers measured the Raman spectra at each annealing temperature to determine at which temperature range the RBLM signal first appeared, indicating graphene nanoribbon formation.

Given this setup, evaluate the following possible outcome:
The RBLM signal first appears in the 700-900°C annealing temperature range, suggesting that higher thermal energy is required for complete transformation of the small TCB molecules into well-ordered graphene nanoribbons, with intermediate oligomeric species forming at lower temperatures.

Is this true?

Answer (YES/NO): NO